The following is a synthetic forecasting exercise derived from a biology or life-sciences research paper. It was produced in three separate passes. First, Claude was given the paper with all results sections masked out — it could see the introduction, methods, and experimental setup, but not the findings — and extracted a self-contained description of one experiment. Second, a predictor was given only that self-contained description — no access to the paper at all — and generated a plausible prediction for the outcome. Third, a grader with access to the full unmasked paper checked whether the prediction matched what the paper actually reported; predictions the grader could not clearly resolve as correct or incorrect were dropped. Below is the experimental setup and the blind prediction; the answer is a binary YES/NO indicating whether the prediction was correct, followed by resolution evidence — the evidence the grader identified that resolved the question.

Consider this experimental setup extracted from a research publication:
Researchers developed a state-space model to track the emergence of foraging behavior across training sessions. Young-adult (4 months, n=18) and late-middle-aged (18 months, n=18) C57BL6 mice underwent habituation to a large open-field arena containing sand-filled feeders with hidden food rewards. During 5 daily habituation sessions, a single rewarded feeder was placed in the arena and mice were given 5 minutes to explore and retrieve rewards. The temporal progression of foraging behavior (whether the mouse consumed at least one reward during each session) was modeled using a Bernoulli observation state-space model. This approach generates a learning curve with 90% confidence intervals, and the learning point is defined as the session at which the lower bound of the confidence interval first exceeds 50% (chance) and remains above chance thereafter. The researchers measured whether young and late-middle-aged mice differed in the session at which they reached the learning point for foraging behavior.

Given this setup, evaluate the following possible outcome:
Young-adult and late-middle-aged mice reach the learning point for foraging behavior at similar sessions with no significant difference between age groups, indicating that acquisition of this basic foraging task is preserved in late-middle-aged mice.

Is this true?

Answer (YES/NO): YES